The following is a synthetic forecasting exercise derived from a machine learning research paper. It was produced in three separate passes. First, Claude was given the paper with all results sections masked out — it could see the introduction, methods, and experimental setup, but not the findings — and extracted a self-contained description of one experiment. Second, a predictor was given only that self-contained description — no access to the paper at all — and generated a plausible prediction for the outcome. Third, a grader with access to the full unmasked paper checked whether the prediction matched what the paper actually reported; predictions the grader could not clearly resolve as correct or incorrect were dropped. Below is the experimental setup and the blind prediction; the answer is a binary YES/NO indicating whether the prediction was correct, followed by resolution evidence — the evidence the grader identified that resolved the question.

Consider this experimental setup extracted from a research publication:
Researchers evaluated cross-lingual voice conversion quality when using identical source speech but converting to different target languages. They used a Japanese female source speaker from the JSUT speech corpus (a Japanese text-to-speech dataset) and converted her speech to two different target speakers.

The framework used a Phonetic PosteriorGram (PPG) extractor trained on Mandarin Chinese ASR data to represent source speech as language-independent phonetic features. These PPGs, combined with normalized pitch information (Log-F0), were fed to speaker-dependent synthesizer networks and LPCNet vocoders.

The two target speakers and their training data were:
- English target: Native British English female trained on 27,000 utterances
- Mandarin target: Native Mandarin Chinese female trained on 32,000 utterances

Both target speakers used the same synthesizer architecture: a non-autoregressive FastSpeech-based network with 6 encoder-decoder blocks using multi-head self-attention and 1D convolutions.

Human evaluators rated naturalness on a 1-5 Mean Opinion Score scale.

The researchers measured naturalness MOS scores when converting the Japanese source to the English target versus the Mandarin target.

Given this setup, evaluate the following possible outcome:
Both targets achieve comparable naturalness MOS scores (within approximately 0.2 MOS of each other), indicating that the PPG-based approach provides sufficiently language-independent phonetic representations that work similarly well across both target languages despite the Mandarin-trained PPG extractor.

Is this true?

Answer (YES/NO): YES